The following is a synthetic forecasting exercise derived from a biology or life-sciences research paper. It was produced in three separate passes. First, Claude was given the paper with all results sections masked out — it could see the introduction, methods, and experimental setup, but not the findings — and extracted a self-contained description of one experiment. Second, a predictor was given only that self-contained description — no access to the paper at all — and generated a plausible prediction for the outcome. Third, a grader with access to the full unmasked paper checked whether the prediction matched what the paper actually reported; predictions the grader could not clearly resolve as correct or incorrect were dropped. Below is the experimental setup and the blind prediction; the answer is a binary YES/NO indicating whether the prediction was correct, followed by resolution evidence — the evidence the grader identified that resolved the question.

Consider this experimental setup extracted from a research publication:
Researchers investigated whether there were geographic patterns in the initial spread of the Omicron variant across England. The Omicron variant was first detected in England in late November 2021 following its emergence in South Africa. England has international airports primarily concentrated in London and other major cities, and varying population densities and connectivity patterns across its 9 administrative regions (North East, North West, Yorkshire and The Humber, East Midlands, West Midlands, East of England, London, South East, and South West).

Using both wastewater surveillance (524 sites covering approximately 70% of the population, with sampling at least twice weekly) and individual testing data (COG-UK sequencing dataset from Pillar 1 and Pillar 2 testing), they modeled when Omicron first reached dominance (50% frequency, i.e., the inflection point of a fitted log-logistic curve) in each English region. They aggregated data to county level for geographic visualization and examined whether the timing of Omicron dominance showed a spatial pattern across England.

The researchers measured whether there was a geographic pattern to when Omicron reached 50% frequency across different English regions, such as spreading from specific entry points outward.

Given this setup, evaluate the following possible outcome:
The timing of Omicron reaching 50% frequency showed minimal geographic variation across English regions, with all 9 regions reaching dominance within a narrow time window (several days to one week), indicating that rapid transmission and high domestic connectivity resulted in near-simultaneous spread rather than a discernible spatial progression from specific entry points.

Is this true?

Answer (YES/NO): NO